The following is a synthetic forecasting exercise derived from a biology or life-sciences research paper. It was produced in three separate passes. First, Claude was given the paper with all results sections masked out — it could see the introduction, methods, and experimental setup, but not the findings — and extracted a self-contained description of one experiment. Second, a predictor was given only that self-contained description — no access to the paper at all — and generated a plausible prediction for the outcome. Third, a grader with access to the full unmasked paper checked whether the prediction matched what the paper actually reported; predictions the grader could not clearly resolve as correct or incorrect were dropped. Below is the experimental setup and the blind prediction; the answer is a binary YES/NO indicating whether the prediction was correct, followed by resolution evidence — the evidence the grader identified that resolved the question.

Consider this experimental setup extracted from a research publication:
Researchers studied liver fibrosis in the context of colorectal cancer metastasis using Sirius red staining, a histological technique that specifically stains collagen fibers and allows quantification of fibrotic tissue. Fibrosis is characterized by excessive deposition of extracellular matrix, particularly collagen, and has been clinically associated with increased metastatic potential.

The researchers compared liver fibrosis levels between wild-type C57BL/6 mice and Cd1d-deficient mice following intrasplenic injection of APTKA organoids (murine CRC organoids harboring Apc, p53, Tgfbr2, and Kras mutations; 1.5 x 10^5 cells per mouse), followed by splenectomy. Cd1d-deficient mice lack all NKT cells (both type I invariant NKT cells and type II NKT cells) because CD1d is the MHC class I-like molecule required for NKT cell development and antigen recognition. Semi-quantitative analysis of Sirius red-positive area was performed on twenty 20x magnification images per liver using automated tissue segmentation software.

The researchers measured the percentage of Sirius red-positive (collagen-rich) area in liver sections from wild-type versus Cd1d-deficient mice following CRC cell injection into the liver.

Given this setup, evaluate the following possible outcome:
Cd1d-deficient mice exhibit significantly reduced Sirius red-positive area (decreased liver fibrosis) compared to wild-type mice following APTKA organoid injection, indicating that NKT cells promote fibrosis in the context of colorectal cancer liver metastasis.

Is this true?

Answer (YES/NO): YES